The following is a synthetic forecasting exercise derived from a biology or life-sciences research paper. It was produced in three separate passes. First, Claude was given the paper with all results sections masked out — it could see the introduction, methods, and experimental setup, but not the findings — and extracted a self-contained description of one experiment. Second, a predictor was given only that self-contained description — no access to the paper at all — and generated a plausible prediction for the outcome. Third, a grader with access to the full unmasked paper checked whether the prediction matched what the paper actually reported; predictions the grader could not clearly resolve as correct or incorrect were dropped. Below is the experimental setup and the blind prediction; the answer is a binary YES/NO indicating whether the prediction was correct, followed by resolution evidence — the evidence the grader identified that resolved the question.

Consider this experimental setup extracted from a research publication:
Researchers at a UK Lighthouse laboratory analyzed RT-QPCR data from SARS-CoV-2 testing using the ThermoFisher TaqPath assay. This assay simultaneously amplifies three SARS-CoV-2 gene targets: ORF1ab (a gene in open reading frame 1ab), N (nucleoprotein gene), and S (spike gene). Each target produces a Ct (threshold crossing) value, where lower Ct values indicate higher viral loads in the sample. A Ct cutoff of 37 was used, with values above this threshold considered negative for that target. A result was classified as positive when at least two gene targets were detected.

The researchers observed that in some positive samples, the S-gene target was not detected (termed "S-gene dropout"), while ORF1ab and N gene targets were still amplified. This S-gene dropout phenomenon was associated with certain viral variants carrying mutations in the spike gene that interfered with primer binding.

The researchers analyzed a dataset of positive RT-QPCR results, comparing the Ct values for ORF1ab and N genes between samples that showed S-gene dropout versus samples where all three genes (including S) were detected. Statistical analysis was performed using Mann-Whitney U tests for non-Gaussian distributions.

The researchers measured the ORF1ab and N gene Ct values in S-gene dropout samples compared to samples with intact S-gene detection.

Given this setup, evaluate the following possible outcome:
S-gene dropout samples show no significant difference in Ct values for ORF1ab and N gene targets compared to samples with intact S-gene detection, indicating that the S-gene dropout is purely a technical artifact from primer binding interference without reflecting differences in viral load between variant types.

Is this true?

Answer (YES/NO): NO